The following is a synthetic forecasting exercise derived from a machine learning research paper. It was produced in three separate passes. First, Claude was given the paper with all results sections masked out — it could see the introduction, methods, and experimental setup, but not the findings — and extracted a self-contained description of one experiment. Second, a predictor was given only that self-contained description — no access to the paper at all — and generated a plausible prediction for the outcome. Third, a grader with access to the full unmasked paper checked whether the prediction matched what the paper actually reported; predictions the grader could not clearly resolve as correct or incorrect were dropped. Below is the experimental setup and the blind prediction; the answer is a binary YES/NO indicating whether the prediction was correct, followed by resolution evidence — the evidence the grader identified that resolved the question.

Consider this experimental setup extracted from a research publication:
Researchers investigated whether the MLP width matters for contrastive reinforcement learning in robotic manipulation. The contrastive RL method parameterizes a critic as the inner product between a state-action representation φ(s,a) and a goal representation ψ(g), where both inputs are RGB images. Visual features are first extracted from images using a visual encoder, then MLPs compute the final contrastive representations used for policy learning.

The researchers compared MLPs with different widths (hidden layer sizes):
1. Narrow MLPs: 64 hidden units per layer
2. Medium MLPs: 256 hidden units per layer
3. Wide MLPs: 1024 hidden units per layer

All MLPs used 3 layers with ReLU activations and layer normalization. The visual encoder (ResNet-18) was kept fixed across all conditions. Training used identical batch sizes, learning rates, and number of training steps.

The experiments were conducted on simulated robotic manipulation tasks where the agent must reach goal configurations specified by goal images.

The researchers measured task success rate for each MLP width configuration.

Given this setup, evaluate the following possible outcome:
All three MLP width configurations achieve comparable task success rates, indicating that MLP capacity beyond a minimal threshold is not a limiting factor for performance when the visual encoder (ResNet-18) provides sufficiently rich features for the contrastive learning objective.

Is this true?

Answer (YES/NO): NO